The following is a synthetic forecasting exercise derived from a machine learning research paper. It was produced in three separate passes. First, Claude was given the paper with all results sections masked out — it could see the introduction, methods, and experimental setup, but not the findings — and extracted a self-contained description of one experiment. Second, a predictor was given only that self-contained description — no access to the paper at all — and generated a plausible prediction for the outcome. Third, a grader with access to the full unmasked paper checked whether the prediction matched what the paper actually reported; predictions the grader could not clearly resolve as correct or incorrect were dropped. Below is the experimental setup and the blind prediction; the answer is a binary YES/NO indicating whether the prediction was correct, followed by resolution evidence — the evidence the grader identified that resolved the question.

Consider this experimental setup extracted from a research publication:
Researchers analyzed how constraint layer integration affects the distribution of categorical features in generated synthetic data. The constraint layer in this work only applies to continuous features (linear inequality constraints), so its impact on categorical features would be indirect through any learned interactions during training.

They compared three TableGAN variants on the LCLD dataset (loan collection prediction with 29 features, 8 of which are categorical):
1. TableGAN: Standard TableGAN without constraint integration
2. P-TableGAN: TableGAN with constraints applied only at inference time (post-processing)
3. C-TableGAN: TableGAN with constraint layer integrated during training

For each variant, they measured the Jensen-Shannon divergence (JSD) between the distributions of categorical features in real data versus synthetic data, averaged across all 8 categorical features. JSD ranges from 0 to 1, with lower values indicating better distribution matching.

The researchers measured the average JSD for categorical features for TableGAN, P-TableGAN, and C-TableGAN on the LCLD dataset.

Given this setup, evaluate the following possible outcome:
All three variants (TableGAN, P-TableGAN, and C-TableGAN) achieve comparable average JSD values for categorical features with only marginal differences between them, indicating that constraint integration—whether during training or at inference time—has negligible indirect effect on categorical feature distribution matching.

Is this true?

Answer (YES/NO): NO